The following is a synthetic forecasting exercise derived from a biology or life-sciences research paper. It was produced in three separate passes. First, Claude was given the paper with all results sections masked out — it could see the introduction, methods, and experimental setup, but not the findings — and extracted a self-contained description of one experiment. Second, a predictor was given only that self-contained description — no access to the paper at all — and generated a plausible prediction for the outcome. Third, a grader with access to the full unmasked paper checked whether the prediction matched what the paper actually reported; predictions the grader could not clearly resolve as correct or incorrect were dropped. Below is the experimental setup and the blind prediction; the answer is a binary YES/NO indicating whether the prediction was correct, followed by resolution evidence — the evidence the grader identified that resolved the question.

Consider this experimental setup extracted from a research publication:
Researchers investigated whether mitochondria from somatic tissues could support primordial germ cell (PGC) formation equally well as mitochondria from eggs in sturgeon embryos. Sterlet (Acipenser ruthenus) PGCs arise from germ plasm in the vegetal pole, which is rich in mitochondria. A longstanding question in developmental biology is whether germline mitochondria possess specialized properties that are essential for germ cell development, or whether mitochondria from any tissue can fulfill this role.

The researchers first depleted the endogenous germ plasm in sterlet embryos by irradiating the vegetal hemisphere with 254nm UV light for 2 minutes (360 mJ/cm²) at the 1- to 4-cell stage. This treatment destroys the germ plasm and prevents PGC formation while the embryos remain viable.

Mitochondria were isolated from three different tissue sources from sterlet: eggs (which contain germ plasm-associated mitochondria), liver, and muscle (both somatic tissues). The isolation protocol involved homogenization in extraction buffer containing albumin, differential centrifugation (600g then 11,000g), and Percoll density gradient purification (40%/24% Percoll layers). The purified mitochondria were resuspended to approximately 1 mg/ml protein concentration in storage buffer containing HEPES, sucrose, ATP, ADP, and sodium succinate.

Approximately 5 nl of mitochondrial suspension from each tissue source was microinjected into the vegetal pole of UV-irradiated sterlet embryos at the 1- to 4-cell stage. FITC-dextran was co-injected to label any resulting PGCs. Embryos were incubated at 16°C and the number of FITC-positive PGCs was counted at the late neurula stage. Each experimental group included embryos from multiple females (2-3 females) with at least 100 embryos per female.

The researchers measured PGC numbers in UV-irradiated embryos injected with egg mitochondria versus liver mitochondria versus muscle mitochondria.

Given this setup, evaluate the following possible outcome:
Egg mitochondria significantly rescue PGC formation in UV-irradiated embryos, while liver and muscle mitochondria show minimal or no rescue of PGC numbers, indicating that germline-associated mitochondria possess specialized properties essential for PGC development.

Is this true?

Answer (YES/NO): NO